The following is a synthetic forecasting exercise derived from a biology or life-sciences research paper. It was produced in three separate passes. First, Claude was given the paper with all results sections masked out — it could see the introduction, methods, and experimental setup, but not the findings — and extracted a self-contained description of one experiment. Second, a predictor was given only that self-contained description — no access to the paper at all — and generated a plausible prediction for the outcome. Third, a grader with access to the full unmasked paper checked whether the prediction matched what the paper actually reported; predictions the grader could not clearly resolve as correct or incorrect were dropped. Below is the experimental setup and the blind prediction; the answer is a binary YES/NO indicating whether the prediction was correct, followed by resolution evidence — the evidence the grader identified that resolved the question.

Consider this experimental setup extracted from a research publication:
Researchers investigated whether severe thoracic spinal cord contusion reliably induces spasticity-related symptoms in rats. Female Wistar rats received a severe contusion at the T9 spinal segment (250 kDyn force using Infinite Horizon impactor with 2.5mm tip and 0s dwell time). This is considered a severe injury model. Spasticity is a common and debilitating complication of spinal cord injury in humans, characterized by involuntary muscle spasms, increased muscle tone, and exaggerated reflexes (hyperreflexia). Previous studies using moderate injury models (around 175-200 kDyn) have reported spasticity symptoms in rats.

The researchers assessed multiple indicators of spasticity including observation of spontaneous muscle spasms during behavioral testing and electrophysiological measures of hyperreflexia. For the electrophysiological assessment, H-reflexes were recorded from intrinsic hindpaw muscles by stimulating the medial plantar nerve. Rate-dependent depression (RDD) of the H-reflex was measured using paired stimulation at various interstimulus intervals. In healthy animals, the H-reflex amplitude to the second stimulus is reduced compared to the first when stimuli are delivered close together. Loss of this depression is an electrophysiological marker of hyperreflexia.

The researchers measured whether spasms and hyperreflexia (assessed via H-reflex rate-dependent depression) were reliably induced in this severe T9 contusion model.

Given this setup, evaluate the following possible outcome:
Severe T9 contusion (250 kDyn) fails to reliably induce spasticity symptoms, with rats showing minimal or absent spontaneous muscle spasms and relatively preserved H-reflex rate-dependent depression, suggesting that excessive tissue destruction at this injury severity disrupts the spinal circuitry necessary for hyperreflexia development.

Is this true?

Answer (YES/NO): YES